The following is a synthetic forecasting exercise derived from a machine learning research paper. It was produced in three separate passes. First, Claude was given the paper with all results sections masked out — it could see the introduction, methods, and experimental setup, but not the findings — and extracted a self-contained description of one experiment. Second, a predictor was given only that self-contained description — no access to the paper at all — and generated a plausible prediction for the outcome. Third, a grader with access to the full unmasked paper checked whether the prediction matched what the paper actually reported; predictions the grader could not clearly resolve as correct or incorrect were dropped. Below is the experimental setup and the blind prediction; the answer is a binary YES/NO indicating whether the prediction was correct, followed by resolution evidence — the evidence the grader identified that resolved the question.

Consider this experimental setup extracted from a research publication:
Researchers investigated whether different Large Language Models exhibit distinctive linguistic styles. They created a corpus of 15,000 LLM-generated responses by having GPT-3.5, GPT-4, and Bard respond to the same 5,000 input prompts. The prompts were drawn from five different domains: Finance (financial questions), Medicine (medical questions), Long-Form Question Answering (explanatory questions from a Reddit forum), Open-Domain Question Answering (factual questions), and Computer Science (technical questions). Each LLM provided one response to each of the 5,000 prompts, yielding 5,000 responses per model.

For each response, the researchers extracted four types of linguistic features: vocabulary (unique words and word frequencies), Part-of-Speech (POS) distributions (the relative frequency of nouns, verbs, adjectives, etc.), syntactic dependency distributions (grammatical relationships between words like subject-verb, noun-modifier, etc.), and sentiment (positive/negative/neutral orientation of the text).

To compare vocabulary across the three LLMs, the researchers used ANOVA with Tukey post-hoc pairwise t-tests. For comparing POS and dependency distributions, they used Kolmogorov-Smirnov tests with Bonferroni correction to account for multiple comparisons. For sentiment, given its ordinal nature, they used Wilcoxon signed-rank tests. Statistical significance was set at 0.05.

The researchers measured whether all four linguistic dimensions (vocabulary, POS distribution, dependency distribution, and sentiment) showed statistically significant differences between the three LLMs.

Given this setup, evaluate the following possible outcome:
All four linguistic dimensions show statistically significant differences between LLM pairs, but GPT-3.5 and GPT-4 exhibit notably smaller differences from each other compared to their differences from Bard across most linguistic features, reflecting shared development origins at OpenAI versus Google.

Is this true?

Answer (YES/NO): NO